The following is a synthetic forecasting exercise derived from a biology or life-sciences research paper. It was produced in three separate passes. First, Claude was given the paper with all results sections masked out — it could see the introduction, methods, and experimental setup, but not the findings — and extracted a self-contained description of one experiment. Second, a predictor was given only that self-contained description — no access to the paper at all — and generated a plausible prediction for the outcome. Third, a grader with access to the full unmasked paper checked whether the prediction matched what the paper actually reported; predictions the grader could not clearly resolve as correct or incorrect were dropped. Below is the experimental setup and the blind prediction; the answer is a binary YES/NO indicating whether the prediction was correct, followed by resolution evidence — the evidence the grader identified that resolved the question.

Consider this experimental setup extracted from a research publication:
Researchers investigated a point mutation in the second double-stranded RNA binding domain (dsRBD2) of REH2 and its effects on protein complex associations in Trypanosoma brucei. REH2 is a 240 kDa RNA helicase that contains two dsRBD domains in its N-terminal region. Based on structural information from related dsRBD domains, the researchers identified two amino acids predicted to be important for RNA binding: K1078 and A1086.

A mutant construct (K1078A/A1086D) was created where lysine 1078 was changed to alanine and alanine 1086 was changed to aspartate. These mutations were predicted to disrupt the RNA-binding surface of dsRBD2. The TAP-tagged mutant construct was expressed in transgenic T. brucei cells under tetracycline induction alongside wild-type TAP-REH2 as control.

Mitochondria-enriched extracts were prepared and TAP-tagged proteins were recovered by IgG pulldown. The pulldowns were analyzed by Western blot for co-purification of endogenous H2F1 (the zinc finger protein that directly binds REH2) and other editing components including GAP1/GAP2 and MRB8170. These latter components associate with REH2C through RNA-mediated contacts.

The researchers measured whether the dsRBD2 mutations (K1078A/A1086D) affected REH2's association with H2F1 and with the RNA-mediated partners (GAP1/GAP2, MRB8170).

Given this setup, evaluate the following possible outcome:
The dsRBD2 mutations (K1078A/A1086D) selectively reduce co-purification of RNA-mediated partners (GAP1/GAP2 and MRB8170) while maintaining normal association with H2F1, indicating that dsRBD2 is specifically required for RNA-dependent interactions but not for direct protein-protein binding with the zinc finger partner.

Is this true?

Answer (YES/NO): YES